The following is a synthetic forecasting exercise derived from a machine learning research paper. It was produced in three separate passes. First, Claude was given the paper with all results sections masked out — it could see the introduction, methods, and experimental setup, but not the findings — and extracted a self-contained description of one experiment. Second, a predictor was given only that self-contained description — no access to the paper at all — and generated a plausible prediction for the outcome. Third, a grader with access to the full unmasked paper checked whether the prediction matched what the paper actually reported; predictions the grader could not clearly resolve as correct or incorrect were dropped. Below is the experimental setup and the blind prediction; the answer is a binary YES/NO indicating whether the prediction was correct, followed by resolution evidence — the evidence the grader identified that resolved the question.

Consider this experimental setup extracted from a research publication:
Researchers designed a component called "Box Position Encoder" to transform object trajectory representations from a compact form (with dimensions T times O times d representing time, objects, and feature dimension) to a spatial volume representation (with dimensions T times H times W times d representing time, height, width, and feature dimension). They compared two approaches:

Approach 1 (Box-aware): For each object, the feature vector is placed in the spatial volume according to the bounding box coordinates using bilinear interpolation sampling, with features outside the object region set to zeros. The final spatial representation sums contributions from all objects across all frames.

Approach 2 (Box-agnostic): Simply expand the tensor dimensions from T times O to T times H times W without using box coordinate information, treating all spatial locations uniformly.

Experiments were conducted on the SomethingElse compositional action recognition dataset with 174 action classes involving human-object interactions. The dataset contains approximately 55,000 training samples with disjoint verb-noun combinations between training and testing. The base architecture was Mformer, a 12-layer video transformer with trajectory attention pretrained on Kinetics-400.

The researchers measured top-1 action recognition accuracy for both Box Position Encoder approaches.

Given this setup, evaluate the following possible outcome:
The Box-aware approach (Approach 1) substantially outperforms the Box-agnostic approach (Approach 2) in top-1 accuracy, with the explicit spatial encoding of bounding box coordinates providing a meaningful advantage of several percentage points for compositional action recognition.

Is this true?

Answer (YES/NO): NO